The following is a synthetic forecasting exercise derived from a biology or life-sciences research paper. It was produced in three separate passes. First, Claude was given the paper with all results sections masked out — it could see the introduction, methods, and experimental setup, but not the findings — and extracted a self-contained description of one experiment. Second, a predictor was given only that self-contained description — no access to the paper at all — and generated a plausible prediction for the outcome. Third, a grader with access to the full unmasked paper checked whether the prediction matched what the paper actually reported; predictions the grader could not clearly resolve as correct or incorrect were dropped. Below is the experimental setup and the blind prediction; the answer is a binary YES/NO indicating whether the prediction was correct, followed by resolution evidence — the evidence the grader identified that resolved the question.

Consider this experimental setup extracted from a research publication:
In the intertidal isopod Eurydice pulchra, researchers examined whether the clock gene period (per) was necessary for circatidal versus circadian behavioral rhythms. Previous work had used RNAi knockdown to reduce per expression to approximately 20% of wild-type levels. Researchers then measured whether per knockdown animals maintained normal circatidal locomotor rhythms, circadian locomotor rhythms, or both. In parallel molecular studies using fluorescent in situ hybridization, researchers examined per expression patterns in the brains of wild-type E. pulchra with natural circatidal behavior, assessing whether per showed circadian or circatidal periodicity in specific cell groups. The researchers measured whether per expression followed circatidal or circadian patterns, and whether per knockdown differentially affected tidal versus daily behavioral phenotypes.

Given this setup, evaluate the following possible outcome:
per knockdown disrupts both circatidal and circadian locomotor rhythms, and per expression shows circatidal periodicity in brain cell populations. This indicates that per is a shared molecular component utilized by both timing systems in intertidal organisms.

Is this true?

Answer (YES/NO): NO